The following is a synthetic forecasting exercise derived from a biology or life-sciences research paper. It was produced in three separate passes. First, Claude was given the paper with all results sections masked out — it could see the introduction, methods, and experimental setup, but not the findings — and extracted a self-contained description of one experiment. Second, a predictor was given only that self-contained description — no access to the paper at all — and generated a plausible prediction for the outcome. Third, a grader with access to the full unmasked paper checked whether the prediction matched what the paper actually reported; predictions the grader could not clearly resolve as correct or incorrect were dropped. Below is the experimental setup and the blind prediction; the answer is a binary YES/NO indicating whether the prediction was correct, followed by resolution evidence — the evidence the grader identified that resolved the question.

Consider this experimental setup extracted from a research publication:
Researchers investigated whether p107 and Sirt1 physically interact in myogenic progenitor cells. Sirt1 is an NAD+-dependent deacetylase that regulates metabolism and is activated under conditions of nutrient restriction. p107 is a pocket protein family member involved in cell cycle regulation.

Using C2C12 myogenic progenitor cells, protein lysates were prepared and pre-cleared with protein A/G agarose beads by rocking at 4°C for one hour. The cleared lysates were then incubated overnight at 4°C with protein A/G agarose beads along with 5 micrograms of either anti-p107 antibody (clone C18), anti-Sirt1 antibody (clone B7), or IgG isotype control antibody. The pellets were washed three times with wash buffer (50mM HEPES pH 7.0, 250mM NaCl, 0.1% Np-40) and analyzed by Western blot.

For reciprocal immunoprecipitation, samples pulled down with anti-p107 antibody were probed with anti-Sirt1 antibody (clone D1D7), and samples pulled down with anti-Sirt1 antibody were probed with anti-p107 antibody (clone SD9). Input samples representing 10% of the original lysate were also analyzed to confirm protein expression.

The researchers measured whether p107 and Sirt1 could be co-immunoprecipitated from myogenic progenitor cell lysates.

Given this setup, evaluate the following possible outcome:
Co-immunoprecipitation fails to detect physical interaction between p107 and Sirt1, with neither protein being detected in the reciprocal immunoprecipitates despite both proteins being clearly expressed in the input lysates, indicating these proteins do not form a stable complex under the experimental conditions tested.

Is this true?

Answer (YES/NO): NO